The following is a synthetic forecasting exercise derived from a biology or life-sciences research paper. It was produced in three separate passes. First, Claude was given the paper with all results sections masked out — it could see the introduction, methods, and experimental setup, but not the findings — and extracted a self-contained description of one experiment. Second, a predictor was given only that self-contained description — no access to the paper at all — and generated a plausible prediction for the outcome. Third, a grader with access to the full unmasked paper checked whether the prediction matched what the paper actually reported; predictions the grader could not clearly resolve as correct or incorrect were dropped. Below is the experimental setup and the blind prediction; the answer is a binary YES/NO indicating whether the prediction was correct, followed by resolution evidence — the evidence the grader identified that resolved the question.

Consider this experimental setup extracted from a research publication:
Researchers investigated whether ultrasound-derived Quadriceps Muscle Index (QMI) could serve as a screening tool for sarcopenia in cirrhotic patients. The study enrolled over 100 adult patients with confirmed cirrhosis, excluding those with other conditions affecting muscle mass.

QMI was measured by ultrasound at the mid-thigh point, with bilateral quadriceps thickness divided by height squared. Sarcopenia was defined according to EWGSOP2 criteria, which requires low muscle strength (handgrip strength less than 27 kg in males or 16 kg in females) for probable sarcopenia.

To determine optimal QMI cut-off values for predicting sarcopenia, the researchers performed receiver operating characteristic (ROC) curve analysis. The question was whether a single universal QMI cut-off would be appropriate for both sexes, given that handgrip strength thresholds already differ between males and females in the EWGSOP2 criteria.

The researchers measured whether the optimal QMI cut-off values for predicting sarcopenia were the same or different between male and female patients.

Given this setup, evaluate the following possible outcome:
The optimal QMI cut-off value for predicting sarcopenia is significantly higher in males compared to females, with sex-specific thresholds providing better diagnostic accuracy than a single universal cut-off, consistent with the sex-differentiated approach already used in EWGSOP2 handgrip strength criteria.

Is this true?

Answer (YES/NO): NO